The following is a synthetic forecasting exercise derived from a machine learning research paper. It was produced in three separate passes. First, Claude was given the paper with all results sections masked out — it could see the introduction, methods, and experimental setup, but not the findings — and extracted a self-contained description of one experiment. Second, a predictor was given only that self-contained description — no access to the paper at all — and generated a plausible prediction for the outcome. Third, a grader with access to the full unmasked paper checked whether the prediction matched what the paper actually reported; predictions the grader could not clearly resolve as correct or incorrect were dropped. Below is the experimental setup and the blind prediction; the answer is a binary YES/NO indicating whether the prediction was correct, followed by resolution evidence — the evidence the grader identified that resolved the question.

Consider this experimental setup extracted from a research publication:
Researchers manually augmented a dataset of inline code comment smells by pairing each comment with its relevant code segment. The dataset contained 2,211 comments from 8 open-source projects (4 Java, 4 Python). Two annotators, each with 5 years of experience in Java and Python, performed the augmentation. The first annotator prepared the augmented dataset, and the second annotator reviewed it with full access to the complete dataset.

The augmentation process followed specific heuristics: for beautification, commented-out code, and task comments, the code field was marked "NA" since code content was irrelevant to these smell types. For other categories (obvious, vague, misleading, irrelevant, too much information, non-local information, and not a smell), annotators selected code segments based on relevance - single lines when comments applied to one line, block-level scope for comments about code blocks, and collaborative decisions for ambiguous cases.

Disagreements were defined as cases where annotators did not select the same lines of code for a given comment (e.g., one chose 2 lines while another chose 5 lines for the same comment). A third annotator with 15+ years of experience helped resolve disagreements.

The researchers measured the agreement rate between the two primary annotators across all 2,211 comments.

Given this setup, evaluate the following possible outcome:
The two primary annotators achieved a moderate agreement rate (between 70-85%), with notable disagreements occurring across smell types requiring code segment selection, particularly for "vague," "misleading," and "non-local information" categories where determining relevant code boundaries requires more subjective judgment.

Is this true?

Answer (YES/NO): NO